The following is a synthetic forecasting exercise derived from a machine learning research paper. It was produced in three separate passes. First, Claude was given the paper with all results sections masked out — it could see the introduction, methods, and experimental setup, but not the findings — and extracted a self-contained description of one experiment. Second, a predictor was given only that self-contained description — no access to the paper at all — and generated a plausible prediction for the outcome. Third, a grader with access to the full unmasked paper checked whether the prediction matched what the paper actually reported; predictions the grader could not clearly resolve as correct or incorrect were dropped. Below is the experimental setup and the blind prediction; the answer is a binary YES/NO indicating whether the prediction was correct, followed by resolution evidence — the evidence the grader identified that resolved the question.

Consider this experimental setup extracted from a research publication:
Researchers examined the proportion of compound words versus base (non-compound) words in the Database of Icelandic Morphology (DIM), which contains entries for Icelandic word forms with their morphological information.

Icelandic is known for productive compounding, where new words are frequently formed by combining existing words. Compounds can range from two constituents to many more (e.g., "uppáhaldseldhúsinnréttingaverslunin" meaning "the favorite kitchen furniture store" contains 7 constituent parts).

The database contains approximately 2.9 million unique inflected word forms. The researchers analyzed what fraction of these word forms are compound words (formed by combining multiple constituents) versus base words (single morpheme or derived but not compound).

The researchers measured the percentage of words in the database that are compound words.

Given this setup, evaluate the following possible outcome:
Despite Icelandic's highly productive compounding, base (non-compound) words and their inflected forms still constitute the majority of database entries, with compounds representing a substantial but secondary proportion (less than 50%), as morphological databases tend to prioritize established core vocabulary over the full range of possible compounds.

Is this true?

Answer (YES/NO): NO